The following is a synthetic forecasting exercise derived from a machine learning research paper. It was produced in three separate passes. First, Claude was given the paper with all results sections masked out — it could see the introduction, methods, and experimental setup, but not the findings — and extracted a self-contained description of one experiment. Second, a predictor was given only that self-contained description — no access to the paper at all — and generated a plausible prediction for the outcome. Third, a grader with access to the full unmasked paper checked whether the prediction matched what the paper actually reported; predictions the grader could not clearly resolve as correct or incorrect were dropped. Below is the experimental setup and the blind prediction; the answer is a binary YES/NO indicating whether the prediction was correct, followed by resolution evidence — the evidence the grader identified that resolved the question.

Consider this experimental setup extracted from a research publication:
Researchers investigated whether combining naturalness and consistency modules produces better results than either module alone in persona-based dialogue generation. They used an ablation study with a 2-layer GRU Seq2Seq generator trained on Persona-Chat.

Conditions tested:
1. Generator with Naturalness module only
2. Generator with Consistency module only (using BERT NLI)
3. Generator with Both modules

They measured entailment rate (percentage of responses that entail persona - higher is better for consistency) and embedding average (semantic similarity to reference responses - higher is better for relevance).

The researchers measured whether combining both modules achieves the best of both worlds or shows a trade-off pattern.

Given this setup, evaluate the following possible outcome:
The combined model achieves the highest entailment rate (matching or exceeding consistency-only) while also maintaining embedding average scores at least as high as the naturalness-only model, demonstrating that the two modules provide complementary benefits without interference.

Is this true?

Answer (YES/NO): YES